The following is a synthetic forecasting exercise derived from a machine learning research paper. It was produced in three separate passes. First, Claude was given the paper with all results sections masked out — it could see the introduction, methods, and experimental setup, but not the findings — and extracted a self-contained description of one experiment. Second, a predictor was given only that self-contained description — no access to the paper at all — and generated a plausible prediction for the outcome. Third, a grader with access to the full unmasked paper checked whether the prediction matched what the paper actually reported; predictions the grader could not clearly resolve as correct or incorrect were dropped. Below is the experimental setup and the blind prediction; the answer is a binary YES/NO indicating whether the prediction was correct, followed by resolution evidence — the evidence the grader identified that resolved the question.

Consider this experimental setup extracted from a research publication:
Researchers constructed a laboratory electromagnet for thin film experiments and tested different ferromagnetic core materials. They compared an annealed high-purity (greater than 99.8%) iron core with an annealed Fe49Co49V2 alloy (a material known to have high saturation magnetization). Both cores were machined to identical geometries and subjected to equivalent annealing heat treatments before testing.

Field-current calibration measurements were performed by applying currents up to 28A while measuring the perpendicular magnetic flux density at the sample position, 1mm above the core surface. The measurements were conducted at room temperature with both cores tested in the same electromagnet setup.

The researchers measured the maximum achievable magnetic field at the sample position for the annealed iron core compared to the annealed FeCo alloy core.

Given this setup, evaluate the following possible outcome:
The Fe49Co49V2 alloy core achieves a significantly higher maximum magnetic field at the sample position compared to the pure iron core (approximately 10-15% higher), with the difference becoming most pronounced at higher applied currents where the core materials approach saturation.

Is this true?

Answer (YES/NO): NO